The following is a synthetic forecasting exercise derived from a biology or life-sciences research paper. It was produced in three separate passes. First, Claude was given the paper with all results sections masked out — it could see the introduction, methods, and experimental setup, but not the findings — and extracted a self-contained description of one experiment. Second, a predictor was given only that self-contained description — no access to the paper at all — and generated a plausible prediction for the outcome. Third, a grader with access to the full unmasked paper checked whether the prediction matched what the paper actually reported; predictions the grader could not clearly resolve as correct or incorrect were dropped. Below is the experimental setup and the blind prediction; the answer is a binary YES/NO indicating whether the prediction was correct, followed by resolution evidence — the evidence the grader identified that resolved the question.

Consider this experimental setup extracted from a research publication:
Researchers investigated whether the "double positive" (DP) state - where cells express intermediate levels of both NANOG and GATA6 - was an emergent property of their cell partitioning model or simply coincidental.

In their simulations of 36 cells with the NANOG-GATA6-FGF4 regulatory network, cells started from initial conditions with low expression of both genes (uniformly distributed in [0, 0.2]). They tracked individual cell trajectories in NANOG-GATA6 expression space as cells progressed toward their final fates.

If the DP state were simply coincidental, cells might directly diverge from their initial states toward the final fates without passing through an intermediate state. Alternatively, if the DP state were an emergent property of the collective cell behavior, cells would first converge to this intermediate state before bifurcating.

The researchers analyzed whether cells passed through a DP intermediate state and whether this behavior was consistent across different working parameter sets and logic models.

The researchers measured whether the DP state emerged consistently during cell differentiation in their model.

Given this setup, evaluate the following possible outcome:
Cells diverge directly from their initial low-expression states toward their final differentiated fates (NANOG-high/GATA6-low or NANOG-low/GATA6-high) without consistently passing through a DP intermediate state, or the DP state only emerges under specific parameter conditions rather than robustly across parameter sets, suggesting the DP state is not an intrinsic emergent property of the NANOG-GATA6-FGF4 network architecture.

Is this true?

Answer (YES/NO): NO